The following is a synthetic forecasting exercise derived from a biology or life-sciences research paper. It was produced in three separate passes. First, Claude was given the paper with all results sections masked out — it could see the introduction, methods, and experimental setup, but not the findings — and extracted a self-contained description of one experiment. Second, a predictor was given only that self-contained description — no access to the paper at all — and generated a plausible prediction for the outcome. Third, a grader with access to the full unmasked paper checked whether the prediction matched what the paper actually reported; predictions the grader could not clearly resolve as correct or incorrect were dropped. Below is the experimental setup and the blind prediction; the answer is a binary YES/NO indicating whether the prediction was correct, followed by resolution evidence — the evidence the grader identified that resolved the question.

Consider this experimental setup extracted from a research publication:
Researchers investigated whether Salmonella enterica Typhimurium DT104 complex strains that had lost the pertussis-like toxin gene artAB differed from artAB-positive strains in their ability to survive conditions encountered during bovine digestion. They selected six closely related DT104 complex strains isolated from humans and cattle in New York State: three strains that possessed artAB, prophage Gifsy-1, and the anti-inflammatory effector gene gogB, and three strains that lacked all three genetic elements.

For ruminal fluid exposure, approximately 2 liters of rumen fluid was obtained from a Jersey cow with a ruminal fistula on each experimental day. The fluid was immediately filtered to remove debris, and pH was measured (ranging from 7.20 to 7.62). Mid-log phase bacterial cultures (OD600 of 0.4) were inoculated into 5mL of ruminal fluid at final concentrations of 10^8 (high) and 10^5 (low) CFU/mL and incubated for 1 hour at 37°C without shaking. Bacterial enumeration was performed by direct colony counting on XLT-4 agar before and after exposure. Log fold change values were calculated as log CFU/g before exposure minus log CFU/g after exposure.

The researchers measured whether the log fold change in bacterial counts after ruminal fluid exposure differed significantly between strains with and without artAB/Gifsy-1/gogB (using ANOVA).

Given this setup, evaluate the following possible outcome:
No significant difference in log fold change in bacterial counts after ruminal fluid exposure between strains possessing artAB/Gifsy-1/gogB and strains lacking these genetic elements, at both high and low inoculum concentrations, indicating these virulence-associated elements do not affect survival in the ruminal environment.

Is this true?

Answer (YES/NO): YES